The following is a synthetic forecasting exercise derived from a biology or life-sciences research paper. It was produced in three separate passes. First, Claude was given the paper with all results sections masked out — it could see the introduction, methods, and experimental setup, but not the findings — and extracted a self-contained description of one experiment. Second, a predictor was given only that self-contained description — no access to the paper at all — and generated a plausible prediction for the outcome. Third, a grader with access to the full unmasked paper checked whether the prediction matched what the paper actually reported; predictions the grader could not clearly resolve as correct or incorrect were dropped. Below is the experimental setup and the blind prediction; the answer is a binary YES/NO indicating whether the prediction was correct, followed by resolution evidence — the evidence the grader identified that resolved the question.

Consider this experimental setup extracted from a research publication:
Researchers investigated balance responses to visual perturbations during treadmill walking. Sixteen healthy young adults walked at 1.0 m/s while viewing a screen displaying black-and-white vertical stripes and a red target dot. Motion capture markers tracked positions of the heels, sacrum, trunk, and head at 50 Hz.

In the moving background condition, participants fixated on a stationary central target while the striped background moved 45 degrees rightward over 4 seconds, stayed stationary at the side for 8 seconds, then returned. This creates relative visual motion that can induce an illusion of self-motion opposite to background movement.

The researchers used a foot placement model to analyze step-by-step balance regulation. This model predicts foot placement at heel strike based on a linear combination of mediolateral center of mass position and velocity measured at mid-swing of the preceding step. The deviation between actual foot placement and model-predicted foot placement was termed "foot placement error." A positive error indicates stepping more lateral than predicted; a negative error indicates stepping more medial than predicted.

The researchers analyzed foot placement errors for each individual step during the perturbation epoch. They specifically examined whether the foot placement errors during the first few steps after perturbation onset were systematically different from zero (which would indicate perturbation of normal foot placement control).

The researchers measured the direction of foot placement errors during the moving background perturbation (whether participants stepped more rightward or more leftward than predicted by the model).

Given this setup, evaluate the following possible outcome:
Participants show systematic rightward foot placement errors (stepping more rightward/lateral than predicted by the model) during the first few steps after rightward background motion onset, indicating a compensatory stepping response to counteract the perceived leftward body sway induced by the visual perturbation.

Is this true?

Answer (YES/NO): NO